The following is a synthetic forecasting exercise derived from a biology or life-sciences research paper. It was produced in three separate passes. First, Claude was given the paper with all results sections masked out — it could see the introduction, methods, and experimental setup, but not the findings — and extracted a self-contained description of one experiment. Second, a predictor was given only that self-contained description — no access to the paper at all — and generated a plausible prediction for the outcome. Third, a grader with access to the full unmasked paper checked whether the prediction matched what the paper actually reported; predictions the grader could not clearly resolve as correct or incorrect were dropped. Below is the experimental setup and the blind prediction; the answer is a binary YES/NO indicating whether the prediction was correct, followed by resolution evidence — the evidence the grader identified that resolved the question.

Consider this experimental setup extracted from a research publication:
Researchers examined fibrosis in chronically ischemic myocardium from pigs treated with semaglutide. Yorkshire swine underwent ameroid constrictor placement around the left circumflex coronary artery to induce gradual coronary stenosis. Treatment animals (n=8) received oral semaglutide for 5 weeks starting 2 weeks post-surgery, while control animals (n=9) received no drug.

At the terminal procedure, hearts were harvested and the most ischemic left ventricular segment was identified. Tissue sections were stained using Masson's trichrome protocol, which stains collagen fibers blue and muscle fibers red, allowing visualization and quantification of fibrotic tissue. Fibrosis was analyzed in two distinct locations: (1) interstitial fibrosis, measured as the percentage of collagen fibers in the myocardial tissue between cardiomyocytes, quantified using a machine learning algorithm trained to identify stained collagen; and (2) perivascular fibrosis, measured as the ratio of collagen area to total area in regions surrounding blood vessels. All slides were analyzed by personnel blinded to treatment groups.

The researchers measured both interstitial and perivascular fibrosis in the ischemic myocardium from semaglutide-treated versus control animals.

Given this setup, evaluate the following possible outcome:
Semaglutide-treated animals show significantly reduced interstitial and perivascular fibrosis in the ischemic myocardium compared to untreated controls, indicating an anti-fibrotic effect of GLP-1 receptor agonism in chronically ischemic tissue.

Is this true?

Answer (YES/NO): YES